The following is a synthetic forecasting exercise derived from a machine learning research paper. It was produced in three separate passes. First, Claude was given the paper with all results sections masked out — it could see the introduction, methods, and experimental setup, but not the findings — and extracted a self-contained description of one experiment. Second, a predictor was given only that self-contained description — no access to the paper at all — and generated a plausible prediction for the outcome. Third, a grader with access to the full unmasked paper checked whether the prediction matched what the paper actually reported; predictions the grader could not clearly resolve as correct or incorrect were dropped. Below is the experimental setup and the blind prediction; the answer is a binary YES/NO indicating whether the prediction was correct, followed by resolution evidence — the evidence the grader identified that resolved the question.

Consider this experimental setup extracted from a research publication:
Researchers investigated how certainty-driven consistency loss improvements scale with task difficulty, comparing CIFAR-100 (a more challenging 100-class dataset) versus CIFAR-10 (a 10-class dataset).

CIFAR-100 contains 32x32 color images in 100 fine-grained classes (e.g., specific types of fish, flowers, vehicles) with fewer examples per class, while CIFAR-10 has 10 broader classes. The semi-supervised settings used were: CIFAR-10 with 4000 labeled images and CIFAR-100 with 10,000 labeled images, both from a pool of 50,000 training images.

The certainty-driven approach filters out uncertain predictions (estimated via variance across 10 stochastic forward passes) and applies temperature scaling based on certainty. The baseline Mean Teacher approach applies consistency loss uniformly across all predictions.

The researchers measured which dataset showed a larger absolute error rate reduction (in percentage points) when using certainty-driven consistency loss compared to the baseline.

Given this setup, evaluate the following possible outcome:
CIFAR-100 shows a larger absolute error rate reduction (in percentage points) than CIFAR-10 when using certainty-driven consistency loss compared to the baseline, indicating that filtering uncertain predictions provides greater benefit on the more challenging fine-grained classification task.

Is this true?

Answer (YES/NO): YES